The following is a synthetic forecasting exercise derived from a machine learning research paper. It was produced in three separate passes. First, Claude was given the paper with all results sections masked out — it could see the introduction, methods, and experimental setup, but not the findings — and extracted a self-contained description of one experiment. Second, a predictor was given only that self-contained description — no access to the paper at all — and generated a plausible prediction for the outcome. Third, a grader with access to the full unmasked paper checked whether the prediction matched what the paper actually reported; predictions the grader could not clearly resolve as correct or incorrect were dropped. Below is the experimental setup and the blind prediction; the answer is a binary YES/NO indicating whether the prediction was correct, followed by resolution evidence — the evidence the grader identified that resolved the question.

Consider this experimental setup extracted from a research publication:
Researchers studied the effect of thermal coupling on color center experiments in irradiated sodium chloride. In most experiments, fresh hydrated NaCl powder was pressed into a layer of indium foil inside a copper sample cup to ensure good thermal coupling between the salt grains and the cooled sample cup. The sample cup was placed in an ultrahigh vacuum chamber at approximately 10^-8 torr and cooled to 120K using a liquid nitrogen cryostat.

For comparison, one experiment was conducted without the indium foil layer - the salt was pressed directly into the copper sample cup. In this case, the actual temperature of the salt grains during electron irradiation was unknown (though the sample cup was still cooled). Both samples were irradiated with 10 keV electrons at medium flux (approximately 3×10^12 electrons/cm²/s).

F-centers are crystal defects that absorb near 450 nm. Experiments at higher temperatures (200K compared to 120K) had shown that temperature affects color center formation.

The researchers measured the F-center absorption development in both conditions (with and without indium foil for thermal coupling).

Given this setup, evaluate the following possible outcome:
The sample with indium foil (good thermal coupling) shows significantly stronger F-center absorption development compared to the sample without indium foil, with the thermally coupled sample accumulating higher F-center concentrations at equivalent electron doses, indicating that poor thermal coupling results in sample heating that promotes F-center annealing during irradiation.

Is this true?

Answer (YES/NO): NO